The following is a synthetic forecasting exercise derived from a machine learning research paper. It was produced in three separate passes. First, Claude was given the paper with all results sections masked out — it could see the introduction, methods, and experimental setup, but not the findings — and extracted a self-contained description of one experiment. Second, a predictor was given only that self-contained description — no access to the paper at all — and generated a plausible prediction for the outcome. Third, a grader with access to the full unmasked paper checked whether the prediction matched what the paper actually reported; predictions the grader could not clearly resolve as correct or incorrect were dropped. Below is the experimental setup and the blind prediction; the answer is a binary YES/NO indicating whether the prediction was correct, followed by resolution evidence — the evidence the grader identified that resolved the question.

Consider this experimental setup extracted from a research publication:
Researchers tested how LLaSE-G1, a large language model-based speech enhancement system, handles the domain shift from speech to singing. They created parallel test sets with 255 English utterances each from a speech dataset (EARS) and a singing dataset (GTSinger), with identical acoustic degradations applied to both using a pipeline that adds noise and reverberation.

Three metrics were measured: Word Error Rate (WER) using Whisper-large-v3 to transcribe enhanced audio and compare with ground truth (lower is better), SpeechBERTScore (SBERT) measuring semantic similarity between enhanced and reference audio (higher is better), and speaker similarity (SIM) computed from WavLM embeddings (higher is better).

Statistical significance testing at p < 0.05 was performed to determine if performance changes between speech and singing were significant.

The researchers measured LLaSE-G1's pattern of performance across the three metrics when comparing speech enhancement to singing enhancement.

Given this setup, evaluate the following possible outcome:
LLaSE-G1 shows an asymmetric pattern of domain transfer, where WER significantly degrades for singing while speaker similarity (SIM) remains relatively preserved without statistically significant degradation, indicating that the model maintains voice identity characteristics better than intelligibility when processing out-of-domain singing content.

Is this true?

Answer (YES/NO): YES